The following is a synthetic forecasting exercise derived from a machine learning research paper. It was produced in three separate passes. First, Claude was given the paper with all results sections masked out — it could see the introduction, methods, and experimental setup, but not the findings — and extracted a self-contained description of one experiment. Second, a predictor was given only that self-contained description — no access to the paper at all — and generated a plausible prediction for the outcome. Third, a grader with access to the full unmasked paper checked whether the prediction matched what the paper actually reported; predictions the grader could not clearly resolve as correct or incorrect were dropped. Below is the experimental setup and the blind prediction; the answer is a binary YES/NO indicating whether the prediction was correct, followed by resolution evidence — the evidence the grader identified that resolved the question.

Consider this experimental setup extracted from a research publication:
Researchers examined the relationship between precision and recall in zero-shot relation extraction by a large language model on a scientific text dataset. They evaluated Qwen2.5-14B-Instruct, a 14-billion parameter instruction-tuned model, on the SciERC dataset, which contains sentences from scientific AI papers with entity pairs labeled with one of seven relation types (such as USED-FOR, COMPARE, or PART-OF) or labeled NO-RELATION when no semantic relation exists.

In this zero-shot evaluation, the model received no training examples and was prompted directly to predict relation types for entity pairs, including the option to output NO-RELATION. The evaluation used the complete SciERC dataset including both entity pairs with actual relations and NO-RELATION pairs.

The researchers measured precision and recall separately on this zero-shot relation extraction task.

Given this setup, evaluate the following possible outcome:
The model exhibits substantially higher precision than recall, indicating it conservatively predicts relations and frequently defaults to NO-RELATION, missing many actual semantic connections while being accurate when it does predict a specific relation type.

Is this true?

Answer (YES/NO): NO